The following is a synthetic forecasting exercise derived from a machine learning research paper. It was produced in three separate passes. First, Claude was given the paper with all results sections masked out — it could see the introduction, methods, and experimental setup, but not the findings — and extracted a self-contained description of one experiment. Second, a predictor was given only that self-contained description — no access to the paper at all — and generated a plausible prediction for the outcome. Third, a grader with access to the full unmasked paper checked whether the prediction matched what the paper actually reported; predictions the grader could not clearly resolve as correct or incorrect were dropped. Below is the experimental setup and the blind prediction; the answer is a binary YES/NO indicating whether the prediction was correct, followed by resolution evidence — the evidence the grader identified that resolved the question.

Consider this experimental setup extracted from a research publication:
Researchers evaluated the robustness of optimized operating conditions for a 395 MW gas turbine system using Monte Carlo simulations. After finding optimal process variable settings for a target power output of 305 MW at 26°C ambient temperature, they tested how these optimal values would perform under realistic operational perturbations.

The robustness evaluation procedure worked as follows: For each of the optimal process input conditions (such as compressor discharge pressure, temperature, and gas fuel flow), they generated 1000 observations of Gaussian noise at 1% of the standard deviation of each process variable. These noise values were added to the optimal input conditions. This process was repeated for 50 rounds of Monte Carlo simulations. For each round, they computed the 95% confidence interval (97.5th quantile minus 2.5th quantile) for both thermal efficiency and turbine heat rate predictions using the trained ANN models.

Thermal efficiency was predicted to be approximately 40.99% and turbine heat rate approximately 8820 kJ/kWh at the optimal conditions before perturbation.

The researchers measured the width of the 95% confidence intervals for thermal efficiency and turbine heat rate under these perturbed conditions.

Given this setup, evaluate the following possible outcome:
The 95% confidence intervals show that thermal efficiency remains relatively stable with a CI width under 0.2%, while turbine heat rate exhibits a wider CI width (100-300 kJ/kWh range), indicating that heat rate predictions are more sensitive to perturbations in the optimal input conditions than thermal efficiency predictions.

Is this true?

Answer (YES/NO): NO